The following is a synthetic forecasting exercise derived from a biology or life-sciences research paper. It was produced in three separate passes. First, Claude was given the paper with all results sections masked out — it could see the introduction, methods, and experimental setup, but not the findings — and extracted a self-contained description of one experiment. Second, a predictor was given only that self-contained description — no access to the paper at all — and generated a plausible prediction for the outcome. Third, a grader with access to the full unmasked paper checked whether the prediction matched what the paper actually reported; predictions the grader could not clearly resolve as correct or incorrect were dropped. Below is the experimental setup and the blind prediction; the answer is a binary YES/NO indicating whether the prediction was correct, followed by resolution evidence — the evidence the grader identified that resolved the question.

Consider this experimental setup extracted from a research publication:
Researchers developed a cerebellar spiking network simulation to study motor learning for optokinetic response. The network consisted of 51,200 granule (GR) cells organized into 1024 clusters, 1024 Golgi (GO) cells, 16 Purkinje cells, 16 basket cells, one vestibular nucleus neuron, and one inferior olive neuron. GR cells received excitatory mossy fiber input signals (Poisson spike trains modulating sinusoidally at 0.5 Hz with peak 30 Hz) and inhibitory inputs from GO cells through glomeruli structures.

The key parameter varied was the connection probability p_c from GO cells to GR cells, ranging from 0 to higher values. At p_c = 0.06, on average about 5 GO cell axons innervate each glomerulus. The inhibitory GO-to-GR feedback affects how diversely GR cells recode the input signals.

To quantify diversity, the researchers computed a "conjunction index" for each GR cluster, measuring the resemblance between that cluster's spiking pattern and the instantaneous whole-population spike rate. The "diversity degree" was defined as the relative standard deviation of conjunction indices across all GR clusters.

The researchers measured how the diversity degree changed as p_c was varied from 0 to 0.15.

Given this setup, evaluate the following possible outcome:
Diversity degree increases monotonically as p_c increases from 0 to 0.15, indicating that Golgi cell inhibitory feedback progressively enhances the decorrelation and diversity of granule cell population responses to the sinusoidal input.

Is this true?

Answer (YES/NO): NO